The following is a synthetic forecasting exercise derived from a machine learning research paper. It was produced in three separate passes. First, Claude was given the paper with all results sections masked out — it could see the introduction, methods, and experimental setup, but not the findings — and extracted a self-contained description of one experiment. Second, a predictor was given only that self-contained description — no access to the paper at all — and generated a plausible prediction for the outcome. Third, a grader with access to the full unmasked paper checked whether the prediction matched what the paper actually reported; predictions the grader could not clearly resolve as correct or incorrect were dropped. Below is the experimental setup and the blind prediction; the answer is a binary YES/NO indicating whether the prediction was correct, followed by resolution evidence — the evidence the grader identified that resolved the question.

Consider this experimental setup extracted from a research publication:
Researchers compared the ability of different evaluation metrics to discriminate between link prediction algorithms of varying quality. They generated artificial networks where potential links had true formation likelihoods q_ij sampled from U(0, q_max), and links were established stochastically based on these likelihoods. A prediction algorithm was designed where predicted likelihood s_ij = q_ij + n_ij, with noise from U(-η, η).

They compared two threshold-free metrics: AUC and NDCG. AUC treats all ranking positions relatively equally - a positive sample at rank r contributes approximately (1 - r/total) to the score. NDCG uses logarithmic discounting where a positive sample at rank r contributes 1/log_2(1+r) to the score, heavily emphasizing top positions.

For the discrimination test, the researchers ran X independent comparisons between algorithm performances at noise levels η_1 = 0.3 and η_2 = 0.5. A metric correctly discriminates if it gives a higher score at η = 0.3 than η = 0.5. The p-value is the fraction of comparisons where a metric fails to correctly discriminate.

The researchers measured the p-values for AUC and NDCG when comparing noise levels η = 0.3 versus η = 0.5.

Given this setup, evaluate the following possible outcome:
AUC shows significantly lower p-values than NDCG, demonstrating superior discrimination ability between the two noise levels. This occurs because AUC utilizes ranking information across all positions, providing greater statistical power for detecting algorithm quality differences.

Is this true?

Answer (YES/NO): NO